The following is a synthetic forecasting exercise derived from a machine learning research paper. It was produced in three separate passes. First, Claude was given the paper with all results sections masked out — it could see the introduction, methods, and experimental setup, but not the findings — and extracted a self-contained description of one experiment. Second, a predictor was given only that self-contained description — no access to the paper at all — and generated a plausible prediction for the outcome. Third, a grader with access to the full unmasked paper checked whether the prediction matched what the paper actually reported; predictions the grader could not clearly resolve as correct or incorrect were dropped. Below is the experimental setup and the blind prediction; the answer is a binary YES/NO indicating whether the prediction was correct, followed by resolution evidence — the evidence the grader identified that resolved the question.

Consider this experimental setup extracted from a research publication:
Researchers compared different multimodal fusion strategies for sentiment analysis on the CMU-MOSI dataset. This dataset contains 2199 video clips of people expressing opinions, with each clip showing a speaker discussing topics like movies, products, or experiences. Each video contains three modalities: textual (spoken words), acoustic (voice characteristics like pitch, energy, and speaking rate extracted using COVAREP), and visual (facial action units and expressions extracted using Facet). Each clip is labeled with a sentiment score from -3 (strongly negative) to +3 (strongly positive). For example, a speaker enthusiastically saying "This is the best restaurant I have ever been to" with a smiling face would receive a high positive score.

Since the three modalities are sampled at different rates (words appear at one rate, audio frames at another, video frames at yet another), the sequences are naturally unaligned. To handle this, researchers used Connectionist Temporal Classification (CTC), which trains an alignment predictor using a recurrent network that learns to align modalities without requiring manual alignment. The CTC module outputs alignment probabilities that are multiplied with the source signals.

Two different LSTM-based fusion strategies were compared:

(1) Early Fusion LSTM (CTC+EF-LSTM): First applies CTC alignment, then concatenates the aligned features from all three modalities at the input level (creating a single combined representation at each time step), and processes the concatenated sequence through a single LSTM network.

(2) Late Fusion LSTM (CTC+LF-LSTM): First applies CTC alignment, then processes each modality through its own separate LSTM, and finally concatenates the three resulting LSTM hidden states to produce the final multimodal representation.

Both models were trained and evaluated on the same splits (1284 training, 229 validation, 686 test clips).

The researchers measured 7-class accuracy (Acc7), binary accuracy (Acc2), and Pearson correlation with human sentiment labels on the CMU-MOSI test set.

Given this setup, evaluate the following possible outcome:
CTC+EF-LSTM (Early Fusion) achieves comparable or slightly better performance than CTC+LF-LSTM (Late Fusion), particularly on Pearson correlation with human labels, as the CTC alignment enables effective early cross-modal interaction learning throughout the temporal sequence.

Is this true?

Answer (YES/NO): NO